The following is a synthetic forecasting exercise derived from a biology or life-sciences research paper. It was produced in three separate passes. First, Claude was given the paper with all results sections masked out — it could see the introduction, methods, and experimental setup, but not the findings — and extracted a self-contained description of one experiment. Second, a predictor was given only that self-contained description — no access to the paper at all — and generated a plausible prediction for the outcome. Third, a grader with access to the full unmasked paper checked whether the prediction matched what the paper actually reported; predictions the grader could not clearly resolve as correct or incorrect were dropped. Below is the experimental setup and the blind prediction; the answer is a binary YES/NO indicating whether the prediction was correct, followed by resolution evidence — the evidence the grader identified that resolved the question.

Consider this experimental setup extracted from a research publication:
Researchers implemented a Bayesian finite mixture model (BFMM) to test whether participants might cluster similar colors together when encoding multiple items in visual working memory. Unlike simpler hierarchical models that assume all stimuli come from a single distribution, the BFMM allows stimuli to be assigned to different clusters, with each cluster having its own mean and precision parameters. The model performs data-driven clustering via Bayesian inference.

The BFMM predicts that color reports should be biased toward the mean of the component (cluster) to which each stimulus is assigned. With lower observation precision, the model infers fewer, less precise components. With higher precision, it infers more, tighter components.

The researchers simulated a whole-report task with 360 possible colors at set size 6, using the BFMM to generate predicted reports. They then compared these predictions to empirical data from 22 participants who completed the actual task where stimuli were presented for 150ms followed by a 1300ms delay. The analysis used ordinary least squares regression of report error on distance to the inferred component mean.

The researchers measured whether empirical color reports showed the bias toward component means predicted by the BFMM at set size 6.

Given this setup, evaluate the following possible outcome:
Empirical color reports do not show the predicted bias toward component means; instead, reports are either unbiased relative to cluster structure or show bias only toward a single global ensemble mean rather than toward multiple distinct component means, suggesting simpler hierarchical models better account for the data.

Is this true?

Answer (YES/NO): NO